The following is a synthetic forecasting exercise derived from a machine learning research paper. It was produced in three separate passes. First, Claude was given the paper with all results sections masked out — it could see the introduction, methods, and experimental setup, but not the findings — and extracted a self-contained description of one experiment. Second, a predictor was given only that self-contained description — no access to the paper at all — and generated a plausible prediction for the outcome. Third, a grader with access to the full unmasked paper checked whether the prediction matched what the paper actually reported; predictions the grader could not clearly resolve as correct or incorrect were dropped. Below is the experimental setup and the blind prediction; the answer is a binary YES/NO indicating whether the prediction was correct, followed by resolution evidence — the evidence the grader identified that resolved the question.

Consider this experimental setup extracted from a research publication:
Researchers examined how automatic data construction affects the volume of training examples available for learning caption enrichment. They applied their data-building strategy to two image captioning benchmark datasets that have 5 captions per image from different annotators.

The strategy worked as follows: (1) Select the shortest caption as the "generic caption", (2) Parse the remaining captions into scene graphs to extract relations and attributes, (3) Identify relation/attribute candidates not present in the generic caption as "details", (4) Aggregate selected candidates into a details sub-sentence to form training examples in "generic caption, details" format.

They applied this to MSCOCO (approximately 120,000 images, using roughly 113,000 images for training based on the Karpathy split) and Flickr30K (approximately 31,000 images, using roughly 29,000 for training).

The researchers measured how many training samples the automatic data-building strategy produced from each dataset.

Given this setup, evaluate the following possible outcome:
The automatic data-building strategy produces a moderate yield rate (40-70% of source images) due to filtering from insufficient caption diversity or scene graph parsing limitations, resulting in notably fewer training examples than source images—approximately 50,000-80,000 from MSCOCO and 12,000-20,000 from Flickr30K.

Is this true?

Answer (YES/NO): NO